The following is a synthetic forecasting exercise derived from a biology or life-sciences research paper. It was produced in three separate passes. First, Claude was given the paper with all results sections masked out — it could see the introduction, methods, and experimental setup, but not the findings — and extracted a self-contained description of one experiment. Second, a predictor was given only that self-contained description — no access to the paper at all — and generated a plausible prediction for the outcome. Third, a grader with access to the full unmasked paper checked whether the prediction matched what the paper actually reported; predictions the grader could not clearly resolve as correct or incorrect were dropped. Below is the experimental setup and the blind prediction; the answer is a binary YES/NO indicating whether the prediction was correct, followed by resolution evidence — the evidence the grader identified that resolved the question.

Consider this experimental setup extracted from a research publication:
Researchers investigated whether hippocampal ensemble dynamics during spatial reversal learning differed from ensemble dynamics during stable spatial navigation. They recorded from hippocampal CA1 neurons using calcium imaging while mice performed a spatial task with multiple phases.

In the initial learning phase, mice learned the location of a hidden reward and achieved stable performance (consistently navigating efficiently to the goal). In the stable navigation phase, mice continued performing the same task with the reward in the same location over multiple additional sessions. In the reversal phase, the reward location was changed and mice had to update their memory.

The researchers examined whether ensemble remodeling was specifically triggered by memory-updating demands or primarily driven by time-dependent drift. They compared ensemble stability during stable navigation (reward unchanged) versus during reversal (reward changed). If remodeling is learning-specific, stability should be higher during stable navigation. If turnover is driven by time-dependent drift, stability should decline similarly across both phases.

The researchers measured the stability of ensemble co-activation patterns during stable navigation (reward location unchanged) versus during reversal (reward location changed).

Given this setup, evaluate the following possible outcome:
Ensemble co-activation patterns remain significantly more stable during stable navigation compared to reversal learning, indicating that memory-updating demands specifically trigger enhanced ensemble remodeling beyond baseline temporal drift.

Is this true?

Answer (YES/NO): YES